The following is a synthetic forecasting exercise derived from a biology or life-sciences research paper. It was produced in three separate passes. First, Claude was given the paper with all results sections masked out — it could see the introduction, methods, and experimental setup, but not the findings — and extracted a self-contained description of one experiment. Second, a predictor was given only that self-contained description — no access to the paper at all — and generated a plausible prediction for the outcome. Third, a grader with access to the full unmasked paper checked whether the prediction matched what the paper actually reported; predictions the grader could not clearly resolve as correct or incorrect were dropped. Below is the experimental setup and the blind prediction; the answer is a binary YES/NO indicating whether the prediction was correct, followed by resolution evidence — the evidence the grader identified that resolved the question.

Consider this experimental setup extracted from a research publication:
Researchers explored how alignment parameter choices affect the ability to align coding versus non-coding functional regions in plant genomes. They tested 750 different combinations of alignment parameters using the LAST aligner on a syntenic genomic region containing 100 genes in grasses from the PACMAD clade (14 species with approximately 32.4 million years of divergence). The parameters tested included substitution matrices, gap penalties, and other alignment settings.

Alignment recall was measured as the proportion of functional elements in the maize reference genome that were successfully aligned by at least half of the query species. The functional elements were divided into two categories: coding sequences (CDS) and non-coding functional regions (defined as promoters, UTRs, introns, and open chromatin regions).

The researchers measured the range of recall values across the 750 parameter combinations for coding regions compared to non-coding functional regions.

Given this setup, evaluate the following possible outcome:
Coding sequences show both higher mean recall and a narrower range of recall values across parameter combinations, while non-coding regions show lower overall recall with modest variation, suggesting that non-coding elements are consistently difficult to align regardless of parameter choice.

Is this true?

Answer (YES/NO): NO